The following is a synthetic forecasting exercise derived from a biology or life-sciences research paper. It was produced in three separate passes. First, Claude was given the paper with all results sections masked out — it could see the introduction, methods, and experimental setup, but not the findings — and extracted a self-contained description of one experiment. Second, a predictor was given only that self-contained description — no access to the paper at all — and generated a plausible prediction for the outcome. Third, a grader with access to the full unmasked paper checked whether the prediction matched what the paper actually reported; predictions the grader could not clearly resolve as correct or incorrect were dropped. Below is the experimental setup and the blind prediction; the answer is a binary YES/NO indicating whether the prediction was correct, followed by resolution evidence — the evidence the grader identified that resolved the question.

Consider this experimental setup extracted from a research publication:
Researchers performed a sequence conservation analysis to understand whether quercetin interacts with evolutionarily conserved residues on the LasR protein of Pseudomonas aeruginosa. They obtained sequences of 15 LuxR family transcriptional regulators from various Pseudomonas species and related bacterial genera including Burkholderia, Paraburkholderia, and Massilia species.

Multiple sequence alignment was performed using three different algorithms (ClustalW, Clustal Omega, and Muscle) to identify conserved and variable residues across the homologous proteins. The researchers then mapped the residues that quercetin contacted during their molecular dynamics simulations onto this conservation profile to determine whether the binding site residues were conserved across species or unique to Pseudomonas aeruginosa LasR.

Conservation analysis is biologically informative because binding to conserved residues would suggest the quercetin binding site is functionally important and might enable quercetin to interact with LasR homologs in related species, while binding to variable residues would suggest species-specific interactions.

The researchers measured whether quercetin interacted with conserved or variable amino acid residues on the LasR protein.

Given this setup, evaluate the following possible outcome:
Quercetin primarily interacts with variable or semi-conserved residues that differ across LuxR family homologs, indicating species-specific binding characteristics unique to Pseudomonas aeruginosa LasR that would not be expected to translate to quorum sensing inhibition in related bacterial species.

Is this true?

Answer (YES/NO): NO